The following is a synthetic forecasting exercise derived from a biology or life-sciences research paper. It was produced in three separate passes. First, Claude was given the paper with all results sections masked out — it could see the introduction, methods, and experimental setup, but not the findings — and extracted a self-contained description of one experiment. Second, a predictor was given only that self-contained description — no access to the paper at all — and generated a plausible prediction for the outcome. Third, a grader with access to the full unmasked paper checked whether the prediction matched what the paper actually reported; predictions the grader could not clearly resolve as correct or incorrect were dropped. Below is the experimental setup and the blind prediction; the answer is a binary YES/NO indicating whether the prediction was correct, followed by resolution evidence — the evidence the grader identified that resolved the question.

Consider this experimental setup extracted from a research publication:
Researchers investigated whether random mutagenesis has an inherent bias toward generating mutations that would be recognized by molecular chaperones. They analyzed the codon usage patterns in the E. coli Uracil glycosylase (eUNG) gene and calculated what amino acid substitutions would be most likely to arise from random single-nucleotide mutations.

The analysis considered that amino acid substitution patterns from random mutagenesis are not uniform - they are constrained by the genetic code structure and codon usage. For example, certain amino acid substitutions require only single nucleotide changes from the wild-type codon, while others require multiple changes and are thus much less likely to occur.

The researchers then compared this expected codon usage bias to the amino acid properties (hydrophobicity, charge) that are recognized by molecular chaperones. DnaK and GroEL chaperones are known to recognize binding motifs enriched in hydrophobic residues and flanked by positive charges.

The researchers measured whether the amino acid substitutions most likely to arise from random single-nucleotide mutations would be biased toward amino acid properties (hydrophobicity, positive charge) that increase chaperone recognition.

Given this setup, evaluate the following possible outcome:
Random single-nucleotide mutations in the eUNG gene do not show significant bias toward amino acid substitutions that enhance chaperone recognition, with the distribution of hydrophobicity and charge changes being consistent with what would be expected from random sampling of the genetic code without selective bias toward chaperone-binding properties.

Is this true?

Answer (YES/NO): NO